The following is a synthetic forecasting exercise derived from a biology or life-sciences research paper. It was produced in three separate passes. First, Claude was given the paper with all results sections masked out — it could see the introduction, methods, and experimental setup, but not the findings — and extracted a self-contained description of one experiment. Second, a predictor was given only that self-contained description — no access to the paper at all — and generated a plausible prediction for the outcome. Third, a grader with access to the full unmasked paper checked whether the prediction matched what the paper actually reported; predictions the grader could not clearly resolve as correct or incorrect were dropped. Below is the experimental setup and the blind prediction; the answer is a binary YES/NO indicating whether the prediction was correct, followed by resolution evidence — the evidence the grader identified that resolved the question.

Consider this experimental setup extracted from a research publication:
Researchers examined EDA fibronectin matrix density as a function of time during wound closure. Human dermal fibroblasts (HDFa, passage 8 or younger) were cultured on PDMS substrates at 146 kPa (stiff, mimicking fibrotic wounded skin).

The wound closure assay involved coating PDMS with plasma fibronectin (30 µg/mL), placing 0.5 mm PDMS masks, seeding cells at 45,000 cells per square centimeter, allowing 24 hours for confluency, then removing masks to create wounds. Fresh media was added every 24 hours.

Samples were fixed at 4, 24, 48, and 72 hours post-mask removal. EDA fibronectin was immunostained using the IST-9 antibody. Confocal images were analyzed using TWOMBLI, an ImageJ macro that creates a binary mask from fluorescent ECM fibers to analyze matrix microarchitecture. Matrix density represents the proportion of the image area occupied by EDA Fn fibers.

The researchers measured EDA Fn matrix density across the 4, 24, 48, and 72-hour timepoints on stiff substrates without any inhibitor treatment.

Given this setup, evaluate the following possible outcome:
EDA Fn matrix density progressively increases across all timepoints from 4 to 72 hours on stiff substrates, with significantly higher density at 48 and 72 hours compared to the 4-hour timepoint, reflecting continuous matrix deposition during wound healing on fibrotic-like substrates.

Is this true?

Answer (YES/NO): NO